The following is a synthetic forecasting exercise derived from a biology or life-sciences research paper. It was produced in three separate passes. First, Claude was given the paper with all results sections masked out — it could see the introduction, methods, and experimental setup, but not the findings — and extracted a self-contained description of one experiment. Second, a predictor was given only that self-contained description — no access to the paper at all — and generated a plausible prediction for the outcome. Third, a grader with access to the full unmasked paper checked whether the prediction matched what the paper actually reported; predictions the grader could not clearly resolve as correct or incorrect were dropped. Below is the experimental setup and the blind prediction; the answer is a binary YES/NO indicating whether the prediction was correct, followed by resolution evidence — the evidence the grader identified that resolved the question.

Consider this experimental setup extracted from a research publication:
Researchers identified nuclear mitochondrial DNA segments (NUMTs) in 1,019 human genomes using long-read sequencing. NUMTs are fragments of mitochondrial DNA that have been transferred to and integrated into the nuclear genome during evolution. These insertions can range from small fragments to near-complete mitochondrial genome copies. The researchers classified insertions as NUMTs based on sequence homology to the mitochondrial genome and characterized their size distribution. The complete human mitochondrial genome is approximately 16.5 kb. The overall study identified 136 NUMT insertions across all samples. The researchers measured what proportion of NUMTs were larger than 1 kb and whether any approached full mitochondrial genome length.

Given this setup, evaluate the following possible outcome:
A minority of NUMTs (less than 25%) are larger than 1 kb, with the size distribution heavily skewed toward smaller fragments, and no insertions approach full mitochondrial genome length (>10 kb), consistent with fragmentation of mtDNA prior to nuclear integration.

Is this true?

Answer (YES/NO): NO